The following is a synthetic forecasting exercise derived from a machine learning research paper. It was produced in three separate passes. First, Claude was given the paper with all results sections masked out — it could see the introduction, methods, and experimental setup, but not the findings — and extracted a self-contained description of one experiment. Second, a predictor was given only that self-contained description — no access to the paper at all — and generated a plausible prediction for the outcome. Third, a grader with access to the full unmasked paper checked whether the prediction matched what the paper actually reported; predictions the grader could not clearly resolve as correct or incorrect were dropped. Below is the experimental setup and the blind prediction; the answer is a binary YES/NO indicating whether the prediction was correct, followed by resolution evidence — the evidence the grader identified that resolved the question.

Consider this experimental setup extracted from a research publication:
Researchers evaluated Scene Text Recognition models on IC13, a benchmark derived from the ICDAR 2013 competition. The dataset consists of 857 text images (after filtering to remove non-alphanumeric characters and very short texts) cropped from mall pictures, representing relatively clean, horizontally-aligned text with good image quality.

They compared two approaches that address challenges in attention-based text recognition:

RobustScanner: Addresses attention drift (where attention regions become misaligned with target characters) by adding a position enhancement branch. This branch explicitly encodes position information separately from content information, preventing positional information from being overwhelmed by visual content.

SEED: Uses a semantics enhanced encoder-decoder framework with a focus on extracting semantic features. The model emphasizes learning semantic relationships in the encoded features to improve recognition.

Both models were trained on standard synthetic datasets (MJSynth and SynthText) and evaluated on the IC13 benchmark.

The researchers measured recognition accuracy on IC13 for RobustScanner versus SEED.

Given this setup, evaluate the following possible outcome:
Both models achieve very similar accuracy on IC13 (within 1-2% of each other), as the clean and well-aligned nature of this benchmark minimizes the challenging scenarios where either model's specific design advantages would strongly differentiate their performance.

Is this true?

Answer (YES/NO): NO